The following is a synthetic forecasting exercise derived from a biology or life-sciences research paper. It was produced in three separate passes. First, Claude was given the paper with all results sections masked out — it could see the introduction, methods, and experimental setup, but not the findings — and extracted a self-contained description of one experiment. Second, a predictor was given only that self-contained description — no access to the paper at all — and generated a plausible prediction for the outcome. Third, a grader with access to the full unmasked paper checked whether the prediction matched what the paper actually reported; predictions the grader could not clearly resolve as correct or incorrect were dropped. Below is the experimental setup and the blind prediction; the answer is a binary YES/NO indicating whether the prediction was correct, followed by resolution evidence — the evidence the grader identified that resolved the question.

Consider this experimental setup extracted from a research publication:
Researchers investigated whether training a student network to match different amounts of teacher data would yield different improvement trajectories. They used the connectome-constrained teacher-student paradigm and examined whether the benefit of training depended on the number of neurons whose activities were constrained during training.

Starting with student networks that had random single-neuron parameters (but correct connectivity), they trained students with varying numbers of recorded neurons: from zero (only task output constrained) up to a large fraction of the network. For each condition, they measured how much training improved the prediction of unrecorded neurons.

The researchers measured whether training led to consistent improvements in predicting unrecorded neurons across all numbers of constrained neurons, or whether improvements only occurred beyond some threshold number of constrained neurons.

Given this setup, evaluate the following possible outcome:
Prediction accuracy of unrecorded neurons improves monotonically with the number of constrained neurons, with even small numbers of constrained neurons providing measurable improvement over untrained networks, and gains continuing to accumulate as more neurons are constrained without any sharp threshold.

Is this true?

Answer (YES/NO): NO